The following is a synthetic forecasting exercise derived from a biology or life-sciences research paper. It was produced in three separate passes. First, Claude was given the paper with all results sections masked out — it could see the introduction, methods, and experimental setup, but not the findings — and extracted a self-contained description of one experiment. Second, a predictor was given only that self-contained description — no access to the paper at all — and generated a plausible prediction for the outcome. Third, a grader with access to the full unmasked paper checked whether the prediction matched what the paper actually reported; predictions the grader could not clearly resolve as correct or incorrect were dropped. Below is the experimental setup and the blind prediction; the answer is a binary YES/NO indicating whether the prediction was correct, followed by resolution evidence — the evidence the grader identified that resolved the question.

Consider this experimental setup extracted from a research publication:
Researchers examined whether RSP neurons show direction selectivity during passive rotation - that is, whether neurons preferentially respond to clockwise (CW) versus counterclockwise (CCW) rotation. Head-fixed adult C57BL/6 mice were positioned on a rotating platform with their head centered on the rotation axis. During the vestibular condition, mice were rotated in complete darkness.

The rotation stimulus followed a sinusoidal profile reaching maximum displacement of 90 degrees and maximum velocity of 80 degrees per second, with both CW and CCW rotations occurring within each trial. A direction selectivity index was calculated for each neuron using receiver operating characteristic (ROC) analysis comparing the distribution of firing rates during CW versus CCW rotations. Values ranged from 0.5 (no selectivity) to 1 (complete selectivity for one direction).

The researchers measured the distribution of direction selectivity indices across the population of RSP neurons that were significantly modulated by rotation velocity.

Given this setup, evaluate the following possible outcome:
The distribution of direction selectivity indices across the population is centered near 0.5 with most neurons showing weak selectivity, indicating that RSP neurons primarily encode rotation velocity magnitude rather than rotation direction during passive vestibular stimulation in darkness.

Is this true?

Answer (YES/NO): YES